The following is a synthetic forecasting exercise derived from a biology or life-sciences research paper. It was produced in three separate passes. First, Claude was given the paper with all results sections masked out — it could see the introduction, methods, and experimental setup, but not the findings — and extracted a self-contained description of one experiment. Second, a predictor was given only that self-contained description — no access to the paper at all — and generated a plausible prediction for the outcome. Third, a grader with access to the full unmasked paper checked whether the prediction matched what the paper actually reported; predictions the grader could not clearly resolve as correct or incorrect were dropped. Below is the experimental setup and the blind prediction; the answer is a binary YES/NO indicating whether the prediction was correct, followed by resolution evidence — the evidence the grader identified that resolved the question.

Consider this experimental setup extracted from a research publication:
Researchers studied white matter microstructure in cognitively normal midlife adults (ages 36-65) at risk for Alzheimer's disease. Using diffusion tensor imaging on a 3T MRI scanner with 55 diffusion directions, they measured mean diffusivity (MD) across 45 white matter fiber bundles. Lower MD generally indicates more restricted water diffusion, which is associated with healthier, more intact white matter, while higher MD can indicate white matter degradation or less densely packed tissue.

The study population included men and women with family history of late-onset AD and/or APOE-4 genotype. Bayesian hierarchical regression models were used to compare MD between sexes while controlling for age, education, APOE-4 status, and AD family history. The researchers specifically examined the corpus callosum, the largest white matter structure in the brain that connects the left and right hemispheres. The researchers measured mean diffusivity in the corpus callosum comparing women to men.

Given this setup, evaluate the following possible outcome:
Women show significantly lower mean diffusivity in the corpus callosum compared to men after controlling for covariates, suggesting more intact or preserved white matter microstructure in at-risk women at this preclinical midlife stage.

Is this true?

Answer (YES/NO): YES